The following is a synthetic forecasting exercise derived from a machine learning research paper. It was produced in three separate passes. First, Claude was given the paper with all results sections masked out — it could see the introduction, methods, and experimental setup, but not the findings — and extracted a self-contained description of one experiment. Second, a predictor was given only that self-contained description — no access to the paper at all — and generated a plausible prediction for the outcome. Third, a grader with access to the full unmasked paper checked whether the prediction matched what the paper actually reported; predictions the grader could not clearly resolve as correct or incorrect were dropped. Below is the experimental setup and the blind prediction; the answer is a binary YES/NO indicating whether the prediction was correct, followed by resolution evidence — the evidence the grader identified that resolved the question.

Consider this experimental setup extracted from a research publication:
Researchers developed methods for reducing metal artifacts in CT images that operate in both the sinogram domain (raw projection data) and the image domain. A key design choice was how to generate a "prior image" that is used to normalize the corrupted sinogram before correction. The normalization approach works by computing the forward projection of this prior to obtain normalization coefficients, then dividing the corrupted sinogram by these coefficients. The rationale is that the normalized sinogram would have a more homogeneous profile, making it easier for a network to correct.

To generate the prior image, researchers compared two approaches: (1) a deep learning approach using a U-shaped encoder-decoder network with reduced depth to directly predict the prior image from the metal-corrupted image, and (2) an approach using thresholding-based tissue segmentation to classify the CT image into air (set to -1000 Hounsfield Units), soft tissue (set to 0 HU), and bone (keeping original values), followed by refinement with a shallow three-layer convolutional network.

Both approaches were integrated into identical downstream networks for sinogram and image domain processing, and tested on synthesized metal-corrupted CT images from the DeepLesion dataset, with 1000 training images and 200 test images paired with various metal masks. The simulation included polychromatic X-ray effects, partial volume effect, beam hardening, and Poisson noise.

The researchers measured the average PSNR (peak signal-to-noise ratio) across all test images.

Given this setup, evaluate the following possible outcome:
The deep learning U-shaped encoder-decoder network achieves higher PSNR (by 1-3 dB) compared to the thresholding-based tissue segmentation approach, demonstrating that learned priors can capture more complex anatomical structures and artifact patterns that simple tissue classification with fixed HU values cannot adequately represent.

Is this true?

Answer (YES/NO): NO